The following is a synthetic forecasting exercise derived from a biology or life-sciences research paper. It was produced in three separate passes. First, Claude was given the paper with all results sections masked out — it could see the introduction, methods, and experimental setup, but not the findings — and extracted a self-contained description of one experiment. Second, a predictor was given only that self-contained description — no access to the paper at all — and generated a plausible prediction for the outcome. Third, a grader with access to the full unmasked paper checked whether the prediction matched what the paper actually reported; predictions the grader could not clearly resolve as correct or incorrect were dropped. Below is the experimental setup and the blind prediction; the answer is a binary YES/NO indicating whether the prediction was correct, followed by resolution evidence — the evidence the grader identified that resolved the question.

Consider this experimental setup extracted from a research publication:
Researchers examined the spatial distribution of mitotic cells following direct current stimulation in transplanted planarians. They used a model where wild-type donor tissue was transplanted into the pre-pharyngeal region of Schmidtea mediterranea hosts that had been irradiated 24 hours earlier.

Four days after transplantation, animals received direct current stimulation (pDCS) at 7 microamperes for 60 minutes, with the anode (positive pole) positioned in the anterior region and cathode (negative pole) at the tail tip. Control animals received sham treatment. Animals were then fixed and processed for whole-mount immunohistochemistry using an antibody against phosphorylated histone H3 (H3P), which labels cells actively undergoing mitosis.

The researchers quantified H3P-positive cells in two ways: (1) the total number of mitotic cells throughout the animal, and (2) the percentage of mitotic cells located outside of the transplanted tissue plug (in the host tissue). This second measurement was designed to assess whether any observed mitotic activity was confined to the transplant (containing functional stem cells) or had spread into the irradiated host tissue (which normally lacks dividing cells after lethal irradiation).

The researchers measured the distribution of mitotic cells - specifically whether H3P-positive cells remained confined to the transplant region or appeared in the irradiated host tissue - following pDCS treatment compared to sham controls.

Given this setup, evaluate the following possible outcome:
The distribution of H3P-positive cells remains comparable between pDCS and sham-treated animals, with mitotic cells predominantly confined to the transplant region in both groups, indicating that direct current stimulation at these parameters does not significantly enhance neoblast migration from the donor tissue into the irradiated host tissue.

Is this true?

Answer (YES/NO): NO